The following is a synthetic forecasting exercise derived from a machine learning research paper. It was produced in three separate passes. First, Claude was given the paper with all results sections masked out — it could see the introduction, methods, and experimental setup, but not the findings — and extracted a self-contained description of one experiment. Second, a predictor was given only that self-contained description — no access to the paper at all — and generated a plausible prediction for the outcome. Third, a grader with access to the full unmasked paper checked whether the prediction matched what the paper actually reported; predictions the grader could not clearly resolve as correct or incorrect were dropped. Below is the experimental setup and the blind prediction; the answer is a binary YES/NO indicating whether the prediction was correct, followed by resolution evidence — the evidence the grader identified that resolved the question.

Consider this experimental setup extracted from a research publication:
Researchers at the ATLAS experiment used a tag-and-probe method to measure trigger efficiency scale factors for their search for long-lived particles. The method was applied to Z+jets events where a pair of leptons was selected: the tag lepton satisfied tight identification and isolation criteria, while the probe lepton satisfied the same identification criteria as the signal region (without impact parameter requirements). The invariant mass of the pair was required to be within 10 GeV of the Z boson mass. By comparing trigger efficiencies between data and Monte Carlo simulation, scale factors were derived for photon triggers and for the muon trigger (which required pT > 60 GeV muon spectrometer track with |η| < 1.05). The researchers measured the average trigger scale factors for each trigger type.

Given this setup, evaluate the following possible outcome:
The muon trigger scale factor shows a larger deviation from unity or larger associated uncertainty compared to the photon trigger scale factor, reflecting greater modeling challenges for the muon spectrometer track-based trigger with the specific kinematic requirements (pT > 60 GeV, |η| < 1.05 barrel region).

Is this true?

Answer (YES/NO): YES